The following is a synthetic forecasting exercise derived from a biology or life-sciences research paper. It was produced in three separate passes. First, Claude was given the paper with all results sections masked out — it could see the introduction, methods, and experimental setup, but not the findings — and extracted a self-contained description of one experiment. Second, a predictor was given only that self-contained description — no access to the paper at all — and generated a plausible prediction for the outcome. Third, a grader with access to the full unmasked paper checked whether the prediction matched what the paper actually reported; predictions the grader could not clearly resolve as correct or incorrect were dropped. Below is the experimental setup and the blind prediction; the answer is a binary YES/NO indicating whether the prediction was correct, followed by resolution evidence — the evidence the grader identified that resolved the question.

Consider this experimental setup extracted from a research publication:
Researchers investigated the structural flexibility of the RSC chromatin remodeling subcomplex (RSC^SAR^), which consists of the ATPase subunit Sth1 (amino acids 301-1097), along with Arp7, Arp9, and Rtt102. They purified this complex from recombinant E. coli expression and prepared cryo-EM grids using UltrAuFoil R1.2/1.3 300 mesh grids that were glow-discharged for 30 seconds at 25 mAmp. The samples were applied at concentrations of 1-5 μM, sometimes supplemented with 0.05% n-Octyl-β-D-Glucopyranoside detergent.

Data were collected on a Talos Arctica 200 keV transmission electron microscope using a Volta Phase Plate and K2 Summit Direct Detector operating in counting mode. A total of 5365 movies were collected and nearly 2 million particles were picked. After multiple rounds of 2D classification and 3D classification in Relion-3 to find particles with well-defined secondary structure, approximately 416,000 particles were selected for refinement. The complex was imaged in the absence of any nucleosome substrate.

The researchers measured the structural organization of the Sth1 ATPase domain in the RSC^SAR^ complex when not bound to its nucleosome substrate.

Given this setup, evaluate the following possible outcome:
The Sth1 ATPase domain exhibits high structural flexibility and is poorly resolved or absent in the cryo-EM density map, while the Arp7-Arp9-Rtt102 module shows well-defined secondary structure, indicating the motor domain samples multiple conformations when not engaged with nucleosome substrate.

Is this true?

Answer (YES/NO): YES